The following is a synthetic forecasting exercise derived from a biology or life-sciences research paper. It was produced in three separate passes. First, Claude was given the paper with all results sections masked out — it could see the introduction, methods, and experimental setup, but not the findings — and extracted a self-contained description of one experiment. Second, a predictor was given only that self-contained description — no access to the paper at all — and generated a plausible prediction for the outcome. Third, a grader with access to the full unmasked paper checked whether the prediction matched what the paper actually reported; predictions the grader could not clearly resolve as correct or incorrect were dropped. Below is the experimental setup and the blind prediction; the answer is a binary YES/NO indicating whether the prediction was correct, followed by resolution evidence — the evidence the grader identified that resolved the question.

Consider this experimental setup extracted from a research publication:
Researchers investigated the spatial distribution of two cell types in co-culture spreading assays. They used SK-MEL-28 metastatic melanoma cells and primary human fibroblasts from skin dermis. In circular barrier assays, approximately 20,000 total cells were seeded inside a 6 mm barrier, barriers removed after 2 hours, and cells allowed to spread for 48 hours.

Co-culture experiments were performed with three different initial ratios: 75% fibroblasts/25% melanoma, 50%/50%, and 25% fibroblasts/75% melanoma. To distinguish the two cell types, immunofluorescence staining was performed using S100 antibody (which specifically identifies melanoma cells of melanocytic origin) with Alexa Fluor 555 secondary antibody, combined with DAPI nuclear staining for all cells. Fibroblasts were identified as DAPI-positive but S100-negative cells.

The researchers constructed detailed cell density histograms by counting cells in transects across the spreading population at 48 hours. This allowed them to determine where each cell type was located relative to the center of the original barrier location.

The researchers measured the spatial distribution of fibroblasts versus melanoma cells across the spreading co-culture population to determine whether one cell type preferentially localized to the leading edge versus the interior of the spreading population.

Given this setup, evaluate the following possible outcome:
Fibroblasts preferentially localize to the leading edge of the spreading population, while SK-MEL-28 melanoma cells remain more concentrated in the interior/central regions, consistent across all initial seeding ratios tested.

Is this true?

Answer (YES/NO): YES